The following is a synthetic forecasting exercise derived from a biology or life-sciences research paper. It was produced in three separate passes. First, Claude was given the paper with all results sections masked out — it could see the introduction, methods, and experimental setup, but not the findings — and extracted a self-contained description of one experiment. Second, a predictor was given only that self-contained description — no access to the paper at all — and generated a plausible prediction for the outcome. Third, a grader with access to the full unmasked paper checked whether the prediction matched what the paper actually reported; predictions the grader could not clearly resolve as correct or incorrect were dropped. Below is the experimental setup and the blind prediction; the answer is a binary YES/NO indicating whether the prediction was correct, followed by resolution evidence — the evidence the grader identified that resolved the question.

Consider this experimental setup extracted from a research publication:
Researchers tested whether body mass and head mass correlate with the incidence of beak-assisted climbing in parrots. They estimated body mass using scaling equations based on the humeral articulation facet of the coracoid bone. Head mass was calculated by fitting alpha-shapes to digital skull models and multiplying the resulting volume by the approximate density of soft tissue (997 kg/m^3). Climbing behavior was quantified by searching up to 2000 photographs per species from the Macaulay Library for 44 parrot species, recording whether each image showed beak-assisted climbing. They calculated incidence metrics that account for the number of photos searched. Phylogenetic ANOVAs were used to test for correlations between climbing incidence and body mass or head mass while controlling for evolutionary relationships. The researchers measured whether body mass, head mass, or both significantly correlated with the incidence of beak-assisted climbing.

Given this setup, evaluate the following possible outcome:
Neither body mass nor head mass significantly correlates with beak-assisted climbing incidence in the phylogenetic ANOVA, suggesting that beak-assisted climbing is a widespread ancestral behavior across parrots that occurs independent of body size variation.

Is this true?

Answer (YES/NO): NO